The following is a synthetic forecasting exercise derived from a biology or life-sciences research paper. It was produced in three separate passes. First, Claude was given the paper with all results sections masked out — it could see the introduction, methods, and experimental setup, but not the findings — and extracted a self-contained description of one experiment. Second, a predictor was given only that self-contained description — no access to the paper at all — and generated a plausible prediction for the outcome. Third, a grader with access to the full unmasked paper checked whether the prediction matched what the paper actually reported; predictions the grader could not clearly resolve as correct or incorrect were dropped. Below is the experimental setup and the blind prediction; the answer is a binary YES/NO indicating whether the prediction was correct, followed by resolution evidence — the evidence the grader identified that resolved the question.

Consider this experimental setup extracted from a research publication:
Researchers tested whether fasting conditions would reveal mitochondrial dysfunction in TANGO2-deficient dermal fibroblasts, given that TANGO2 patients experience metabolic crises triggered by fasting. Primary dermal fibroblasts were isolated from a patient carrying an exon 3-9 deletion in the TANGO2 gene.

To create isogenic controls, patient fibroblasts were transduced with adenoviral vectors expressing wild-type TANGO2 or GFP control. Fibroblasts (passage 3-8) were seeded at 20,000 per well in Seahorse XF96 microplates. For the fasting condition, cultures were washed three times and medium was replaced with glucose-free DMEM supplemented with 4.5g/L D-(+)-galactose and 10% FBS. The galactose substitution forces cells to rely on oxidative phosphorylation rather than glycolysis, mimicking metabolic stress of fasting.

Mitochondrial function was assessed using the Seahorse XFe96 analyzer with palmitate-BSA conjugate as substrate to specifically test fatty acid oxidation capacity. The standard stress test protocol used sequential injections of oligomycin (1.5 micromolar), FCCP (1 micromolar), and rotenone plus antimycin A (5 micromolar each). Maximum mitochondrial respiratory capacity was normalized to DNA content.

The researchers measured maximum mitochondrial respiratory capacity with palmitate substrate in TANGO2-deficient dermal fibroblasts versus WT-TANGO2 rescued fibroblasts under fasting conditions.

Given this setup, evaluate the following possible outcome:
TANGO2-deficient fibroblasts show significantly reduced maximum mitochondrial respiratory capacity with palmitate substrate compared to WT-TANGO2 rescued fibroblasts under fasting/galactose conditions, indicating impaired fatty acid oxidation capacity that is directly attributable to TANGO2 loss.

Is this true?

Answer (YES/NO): NO